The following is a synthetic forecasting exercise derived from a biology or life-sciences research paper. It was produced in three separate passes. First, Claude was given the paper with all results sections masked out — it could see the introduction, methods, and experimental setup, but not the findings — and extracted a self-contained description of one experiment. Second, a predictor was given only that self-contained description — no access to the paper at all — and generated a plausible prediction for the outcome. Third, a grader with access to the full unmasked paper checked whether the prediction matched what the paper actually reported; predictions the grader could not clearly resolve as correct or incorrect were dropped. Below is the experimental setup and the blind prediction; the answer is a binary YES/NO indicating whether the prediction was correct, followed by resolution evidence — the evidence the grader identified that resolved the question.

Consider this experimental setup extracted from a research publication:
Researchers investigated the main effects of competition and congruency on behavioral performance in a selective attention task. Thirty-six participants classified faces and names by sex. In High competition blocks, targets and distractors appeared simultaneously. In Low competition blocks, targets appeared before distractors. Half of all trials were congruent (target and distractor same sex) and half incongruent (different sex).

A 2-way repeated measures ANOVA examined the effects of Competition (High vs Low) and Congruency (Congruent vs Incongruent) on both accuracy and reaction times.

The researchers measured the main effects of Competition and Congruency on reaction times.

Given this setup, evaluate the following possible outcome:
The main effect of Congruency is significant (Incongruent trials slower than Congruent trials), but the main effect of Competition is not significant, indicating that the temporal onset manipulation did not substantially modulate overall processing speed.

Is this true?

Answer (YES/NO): NO